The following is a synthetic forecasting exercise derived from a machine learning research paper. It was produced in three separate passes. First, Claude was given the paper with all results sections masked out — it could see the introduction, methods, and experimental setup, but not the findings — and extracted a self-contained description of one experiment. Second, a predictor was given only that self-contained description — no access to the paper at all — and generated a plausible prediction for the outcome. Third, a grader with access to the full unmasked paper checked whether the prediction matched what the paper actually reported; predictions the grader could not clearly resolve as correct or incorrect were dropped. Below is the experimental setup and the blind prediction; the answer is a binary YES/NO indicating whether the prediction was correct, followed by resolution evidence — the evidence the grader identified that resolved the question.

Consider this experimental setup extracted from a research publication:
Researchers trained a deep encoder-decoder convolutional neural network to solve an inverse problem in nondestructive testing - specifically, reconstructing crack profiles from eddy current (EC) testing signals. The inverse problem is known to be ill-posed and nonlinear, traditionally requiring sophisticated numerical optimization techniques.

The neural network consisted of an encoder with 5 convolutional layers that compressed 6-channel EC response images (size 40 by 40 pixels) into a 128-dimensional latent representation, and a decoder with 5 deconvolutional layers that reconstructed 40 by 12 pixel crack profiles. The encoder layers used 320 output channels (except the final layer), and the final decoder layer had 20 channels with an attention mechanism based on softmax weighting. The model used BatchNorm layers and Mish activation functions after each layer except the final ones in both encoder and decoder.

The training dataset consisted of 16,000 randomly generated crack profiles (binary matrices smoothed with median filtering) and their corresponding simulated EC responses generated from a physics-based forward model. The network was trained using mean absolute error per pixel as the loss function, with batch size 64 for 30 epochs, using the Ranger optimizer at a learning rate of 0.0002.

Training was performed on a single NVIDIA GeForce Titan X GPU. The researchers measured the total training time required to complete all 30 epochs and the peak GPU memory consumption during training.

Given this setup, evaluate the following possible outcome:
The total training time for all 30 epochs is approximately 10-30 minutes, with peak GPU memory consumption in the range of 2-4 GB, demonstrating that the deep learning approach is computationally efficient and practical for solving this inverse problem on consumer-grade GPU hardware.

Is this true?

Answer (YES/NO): NO